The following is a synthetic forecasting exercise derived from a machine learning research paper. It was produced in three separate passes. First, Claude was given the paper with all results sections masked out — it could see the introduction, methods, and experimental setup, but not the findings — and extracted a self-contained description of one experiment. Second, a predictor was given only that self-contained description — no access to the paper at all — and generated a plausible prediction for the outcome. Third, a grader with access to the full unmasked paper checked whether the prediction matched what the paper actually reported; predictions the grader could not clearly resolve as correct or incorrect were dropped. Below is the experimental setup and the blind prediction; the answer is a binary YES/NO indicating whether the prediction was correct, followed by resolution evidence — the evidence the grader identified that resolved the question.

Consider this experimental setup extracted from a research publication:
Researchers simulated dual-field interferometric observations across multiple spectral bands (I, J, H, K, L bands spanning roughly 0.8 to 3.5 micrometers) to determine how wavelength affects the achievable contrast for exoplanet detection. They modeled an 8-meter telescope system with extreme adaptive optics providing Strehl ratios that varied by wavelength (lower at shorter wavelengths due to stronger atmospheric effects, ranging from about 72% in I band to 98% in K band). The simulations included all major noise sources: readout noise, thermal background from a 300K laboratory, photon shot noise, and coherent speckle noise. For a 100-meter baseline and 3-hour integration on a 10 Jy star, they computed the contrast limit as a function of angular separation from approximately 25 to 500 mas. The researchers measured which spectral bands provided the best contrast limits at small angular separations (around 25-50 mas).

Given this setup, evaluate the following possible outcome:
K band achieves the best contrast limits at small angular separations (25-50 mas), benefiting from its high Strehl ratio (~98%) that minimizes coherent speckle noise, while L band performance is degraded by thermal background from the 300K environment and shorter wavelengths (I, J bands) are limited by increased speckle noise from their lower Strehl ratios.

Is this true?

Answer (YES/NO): NO